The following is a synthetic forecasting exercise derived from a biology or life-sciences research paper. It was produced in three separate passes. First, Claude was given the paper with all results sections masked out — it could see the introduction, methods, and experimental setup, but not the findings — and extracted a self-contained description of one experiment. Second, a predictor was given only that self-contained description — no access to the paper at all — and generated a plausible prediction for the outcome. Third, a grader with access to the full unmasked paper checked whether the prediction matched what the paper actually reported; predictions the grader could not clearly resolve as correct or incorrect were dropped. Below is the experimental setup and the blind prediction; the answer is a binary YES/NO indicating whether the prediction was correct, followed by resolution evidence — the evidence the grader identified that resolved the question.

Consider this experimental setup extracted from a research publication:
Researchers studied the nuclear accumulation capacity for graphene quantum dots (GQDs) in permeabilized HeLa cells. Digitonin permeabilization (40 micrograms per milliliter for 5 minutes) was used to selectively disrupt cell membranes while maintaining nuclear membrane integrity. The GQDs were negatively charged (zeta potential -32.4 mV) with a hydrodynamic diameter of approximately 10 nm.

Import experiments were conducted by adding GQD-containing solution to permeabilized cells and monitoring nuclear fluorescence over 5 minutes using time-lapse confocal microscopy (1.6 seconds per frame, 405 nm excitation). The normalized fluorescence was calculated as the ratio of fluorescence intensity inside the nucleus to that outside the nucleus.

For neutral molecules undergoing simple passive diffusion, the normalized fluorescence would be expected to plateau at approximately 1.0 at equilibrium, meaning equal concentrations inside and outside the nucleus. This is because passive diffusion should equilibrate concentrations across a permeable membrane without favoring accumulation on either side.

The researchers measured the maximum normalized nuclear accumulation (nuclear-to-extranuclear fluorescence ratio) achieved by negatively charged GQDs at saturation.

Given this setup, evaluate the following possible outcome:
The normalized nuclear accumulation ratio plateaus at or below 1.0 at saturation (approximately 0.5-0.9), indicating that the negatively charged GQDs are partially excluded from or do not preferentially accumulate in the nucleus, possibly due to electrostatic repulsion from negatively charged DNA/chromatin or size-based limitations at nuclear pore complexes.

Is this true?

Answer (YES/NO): NO